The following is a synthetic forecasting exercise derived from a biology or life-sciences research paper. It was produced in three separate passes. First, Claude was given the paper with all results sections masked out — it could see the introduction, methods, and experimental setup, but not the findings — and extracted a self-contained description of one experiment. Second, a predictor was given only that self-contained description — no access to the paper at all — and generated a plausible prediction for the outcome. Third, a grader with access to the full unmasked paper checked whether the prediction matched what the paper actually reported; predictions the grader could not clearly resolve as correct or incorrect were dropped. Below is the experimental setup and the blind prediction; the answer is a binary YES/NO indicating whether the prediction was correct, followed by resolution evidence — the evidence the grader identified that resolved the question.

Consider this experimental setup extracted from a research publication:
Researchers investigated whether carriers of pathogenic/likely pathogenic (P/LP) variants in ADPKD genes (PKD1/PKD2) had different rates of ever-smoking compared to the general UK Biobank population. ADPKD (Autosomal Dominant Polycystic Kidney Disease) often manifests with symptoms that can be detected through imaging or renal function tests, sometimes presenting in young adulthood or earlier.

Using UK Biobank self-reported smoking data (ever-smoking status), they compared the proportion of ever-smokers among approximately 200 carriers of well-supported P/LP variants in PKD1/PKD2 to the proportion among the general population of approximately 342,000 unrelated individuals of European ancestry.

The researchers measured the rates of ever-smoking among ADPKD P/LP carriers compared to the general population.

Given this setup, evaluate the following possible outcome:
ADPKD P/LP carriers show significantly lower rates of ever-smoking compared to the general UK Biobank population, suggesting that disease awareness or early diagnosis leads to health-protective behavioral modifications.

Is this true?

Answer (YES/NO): YES